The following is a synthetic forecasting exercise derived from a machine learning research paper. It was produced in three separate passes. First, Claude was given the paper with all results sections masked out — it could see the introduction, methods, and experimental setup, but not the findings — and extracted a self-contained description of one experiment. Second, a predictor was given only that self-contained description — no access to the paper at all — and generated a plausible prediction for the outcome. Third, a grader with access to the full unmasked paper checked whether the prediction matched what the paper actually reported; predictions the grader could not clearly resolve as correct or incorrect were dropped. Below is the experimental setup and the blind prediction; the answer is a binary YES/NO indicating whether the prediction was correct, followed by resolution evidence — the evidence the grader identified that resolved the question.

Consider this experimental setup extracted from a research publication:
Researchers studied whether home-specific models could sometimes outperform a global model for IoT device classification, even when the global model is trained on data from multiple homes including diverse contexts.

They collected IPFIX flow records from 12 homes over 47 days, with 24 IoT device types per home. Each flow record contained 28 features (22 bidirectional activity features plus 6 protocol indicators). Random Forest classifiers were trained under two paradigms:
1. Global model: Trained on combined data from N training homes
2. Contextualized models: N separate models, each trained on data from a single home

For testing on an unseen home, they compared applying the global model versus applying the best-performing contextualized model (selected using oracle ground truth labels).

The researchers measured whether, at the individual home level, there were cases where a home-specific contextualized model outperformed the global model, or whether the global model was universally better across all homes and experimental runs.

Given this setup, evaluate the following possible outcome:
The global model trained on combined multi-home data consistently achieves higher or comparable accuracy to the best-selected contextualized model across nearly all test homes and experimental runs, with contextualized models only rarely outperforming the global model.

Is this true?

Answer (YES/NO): NO